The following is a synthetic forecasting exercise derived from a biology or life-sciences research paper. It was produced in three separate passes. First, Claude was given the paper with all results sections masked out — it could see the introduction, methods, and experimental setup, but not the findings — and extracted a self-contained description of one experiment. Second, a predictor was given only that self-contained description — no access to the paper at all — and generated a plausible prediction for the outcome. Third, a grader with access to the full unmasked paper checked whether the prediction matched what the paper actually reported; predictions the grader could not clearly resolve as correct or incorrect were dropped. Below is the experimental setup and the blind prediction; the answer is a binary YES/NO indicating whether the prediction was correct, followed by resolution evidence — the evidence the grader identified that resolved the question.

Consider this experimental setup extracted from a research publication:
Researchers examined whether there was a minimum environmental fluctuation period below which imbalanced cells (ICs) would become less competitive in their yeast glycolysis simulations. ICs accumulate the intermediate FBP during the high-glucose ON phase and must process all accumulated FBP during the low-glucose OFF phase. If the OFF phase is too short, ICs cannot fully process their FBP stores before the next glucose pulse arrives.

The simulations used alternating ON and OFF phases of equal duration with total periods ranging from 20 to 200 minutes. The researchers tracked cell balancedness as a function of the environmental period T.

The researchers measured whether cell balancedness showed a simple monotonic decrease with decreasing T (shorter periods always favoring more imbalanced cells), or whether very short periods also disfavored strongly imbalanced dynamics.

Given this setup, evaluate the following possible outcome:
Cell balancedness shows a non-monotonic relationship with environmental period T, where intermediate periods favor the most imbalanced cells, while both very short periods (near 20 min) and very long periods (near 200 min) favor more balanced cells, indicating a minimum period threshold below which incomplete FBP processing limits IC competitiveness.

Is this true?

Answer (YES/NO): YES